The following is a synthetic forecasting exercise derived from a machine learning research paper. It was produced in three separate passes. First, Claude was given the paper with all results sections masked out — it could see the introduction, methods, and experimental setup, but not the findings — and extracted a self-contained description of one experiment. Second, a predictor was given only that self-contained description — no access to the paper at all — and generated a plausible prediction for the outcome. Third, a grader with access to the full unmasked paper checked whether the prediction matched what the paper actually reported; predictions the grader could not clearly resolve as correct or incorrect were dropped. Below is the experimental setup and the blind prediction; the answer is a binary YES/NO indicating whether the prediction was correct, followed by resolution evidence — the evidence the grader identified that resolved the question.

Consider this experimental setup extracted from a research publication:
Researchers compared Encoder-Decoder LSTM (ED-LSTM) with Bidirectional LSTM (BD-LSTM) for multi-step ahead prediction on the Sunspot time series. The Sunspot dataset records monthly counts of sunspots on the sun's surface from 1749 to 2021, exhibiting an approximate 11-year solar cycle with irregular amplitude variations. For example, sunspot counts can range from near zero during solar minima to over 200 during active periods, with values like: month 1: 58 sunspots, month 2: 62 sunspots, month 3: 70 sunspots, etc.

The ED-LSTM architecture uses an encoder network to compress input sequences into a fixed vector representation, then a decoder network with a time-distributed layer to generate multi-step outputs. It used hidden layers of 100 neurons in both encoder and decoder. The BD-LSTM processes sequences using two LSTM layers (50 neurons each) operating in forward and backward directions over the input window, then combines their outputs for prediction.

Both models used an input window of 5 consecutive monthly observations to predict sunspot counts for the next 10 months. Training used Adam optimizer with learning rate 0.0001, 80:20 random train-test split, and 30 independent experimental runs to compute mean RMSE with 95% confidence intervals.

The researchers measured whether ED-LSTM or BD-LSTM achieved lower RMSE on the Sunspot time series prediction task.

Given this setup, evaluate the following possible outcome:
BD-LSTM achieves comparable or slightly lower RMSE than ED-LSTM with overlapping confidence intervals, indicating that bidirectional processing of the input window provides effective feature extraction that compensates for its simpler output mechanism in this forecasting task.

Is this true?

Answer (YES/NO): NO